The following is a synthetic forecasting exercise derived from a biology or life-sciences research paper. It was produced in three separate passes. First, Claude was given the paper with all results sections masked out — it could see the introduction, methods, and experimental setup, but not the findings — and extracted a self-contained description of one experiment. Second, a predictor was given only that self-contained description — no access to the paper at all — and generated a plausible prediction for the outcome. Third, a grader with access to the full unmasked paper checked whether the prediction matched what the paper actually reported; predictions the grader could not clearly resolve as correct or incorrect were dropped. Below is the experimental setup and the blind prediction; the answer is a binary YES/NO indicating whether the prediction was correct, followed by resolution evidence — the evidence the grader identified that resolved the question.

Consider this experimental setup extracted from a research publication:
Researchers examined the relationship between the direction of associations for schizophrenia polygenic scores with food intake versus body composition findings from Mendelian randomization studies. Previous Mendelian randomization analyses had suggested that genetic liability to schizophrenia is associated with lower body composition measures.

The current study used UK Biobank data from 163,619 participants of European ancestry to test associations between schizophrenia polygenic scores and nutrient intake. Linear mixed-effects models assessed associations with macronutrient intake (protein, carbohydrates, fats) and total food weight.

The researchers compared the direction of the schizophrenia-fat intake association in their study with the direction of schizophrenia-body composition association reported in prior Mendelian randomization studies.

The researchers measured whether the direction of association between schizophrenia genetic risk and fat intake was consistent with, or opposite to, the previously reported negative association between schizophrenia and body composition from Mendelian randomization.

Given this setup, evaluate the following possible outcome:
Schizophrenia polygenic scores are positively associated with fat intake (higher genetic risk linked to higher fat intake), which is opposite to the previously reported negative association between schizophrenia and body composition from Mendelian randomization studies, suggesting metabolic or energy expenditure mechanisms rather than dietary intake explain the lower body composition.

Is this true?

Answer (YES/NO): YES